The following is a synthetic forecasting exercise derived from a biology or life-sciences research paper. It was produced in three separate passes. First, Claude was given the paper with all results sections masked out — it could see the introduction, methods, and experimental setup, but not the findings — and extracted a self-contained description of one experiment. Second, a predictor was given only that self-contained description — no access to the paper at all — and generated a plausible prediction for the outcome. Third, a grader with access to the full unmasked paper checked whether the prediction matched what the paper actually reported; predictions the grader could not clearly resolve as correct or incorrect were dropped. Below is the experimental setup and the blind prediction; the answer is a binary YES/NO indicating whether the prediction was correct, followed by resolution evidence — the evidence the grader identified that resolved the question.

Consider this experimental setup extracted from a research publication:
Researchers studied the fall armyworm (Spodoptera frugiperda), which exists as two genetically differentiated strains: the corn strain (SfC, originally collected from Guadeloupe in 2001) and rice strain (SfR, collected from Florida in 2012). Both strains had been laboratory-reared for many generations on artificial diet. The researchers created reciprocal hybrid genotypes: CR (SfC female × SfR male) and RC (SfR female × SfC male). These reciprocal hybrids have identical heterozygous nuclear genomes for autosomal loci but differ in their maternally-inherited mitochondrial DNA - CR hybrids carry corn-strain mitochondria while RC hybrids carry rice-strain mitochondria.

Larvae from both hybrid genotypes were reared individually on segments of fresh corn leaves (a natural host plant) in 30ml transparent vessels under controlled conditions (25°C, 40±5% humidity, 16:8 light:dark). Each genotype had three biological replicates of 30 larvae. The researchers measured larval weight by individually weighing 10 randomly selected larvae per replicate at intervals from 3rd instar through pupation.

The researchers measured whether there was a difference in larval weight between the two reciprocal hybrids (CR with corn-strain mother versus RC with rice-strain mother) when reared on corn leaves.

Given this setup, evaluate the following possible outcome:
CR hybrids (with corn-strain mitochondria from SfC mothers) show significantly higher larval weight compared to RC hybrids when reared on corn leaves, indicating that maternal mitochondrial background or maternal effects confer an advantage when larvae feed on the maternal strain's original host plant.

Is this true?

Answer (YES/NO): YES